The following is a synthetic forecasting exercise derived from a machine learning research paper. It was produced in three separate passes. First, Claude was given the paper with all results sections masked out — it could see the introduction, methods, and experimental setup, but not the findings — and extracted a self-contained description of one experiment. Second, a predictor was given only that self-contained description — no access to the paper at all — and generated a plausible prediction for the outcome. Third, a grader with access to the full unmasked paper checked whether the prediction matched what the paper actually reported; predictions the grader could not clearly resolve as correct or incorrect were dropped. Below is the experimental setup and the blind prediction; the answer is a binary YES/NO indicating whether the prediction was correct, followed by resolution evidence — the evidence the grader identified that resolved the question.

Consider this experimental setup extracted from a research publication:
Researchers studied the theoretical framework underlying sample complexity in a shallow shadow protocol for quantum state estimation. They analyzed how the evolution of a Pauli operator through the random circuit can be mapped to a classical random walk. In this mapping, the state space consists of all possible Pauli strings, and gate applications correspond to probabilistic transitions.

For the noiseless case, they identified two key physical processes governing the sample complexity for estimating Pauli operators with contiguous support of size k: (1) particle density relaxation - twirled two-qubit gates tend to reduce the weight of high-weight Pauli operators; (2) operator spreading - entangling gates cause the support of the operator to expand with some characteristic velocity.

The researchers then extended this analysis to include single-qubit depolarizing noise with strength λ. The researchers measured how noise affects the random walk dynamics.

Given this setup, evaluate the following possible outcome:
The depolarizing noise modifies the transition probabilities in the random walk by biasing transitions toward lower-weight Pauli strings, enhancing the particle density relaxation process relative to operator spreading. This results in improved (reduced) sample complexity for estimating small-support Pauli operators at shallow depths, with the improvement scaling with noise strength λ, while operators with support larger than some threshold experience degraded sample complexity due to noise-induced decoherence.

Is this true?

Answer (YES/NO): NO